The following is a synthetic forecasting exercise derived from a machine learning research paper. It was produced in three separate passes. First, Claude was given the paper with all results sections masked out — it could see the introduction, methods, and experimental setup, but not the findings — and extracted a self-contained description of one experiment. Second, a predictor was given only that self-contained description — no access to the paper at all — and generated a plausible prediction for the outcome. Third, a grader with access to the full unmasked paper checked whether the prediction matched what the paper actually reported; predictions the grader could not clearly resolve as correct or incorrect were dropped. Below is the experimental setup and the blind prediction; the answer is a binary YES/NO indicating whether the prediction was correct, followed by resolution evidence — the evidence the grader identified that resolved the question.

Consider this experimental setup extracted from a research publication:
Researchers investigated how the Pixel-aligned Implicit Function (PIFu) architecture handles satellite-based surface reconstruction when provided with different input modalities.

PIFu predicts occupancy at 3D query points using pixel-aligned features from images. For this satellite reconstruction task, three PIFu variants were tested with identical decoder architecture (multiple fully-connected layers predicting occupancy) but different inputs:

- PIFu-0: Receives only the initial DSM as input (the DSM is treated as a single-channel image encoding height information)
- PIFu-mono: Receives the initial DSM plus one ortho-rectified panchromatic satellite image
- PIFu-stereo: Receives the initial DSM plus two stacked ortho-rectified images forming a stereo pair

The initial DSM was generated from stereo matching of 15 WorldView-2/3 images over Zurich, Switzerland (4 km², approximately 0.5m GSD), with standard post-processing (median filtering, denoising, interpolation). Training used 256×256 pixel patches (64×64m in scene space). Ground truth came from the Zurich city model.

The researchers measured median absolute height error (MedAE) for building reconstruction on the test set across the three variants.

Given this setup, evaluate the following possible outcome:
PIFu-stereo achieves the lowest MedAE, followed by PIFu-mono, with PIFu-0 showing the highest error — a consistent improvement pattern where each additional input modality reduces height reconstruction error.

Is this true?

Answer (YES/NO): YES